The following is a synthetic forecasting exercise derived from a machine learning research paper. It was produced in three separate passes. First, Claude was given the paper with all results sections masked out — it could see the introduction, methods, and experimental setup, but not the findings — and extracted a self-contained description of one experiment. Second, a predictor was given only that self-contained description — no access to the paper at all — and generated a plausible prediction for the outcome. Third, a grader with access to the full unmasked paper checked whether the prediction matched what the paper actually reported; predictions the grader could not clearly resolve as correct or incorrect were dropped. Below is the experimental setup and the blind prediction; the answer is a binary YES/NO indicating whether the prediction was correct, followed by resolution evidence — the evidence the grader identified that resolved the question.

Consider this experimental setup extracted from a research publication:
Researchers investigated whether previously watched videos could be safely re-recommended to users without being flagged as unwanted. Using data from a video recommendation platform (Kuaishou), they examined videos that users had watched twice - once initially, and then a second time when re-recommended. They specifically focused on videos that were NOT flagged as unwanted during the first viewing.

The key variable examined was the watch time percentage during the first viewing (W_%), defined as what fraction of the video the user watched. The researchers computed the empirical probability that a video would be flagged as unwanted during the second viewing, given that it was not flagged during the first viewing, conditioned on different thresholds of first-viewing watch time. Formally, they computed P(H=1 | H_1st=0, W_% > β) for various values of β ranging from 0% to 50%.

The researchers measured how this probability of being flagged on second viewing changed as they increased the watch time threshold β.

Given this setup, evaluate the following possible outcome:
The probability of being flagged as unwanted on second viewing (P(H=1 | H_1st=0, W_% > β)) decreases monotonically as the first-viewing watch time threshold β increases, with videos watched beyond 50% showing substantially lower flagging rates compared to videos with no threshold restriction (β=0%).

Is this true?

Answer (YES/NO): NO